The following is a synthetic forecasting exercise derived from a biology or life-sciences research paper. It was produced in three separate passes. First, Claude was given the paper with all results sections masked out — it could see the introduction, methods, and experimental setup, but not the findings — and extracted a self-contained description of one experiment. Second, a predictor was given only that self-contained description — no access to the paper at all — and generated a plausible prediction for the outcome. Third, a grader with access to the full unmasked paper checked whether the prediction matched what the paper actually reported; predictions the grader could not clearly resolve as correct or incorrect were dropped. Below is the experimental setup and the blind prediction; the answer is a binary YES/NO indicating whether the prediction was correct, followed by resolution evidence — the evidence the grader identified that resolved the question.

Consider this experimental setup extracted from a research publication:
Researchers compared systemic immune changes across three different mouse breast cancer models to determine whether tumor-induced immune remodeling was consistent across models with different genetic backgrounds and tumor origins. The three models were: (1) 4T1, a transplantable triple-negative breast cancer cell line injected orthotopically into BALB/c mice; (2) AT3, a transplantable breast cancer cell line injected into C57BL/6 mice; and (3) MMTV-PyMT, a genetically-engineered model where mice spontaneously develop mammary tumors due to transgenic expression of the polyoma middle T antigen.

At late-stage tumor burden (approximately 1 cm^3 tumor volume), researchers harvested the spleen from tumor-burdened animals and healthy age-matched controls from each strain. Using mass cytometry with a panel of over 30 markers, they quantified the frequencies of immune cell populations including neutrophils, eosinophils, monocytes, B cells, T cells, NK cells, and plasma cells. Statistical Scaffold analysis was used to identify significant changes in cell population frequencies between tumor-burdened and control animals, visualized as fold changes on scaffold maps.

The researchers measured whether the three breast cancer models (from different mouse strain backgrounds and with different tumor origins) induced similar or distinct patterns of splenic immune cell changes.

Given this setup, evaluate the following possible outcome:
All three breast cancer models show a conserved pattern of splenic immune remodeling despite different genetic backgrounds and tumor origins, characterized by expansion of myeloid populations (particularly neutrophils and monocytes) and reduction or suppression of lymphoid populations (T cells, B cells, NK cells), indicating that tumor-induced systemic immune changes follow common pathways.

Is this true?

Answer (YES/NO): YES